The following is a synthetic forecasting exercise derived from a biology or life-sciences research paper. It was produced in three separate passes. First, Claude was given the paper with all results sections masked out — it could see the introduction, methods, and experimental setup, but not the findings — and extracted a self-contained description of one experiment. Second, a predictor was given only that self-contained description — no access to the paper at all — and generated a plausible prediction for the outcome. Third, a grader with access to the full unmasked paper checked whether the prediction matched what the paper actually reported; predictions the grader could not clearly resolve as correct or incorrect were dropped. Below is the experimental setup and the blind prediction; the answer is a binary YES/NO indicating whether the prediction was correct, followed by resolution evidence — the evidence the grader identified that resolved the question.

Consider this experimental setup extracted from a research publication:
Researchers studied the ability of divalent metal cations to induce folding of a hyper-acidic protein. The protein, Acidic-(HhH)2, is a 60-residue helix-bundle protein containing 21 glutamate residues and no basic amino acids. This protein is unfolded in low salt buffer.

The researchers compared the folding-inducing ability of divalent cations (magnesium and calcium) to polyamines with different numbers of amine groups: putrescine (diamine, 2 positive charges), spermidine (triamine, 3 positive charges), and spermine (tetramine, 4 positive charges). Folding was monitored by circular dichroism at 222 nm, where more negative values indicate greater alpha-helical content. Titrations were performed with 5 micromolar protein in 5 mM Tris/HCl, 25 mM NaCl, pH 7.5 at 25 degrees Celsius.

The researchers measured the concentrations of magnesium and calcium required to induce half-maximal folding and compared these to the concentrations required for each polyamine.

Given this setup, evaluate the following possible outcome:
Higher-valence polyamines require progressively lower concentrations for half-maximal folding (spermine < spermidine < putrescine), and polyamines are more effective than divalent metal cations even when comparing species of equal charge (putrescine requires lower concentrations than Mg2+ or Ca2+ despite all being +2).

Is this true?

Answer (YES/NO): NO